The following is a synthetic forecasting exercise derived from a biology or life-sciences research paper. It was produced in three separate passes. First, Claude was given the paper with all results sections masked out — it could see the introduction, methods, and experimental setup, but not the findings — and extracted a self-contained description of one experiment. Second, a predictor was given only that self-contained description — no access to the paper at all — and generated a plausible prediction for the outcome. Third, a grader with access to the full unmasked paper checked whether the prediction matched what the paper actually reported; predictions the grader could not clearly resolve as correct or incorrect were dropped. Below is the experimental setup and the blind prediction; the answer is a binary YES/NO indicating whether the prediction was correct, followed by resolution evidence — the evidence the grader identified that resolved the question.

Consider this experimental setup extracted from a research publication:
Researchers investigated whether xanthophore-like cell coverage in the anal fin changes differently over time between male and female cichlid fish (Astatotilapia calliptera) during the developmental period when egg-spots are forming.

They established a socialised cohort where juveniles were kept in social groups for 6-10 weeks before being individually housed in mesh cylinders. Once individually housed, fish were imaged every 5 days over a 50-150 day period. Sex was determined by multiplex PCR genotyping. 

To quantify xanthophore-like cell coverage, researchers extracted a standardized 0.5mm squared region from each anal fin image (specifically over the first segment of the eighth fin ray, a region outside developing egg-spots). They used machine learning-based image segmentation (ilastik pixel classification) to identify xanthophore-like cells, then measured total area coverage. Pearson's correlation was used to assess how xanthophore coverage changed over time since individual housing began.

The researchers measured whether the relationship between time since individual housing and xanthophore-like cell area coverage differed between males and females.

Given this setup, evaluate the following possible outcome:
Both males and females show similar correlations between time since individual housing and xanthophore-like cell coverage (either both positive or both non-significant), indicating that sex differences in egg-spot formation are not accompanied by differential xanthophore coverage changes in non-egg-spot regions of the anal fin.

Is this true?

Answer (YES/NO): NO